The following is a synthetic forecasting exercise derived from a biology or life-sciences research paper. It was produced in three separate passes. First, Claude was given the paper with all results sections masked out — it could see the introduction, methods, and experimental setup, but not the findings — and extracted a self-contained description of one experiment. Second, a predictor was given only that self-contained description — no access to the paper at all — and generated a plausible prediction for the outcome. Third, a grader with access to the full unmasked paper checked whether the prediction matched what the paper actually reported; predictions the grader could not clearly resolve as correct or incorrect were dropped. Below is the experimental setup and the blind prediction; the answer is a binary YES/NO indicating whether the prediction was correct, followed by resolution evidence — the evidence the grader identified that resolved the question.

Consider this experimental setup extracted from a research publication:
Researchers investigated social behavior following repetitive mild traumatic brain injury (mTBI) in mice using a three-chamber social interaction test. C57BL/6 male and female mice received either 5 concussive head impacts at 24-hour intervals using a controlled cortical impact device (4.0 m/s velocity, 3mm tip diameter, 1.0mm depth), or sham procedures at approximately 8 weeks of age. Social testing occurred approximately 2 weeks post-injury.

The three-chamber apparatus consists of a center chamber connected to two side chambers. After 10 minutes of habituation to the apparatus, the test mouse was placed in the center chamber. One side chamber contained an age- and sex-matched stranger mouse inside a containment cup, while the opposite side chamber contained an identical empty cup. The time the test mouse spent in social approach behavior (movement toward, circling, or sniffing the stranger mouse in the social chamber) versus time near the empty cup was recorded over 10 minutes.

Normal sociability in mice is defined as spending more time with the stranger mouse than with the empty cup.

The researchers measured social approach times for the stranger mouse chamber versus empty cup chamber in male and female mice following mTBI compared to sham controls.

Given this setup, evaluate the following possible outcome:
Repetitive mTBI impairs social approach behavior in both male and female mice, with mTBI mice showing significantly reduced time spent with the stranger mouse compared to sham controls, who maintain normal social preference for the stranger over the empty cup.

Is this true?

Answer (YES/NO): NO